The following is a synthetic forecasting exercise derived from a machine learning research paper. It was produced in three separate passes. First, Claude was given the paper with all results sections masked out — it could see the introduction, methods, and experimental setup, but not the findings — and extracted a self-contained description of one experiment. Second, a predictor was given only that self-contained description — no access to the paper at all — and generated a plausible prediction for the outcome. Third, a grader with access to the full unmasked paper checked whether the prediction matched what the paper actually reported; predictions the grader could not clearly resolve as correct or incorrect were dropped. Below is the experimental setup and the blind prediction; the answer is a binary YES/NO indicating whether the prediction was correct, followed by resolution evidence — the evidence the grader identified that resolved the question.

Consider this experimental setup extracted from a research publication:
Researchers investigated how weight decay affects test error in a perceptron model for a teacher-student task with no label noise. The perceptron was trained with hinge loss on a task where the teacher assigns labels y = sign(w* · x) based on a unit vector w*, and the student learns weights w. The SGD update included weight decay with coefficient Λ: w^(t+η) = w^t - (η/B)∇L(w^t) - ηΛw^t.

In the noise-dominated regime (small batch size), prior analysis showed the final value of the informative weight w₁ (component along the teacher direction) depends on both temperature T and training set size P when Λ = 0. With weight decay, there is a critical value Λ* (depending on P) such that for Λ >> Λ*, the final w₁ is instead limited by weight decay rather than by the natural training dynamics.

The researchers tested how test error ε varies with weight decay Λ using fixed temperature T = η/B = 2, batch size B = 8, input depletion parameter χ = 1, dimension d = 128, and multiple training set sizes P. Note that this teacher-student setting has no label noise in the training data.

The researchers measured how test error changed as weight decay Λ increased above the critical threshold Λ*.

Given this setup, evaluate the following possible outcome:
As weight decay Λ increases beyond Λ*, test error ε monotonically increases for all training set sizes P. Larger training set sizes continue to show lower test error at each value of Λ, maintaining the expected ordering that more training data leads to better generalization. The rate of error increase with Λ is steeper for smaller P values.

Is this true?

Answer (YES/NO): NO